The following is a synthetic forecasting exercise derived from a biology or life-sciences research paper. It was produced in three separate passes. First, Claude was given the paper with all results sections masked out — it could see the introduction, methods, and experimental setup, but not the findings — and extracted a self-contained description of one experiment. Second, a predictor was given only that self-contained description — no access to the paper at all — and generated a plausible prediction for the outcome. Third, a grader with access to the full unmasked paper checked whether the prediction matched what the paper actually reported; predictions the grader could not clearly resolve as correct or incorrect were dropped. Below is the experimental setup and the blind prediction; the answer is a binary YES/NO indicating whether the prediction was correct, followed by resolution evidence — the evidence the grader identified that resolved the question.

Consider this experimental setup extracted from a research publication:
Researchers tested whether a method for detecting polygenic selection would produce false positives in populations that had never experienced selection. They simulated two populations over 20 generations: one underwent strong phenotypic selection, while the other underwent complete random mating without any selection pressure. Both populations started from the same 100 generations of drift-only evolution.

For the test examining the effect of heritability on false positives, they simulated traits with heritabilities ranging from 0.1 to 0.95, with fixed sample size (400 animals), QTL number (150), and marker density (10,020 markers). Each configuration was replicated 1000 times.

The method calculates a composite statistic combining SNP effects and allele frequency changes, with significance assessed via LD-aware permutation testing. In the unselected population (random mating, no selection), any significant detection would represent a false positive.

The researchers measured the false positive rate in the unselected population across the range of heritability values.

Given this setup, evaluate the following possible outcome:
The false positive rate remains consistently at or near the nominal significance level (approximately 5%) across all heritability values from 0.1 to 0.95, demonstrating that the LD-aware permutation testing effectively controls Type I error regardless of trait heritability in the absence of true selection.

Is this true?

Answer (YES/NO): NO